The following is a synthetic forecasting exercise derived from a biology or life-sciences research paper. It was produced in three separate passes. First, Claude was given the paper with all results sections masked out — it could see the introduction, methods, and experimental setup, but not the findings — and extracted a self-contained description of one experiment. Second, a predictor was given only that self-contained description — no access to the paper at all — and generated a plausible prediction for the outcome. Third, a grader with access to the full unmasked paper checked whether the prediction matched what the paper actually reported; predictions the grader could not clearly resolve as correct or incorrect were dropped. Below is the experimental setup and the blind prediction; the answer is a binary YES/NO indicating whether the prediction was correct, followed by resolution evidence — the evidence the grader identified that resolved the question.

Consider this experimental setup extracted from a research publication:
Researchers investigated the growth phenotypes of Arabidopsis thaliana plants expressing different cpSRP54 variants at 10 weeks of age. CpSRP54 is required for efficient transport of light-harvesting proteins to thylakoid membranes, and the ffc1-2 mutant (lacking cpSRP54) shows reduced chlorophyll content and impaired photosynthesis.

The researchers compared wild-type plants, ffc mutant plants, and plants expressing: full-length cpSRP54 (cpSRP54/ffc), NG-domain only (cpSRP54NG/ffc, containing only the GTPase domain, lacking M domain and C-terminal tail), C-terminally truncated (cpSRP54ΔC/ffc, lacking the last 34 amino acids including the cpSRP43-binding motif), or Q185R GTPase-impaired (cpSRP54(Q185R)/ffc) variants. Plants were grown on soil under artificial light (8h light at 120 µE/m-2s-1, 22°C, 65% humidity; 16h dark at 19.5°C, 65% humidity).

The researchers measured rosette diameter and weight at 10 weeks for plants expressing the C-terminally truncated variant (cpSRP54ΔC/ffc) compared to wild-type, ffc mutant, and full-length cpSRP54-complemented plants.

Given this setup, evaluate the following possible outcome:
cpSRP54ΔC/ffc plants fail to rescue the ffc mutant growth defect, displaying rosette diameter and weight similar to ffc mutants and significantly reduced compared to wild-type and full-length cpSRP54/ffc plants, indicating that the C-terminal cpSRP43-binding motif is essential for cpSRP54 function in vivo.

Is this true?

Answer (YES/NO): NO